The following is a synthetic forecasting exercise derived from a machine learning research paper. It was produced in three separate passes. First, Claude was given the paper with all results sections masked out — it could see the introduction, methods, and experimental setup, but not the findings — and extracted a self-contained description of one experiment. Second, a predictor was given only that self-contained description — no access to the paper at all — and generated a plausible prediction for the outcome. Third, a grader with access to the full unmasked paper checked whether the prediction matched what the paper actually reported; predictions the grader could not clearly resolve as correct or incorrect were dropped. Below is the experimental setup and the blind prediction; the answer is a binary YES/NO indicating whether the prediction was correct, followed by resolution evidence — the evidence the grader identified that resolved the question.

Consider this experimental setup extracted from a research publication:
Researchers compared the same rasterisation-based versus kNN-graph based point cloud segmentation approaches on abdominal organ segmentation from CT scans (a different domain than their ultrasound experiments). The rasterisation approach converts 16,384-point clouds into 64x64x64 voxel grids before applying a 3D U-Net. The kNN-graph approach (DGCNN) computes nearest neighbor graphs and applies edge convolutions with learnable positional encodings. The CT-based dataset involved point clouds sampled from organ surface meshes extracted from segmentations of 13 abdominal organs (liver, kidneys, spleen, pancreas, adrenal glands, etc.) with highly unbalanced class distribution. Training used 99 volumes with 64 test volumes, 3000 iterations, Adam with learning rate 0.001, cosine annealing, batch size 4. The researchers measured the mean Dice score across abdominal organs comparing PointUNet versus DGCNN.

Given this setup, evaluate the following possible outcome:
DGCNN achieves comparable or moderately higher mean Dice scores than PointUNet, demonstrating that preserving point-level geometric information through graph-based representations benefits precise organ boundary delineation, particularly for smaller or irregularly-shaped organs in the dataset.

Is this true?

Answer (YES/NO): YES